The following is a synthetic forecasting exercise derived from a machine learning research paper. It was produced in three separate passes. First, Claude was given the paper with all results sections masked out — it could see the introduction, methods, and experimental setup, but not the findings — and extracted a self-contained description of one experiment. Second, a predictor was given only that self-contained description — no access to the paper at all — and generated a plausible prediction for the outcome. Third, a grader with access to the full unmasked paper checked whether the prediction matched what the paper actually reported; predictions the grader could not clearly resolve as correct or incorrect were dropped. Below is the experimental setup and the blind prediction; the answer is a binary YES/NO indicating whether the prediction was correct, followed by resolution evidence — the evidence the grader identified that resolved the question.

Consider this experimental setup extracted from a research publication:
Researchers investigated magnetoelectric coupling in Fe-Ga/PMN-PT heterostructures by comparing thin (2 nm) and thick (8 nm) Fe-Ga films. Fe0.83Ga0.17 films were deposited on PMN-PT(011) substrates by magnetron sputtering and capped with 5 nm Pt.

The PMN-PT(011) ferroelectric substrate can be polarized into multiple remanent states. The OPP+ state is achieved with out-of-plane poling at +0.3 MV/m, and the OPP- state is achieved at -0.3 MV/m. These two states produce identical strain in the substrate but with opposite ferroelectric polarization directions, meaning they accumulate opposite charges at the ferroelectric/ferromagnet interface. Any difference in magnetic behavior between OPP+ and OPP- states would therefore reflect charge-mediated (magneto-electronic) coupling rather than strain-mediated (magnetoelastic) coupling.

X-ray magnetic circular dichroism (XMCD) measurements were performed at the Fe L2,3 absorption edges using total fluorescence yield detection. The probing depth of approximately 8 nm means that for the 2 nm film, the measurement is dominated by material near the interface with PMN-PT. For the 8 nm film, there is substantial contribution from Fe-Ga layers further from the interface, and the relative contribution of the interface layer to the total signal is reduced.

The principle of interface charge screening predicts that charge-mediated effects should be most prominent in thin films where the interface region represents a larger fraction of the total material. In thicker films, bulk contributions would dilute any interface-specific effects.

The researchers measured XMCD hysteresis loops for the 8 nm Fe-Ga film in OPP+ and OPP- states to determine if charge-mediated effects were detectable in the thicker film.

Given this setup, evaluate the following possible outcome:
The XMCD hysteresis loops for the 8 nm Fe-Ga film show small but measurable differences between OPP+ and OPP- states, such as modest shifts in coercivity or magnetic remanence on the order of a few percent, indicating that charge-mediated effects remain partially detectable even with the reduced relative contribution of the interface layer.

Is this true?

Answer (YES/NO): YES